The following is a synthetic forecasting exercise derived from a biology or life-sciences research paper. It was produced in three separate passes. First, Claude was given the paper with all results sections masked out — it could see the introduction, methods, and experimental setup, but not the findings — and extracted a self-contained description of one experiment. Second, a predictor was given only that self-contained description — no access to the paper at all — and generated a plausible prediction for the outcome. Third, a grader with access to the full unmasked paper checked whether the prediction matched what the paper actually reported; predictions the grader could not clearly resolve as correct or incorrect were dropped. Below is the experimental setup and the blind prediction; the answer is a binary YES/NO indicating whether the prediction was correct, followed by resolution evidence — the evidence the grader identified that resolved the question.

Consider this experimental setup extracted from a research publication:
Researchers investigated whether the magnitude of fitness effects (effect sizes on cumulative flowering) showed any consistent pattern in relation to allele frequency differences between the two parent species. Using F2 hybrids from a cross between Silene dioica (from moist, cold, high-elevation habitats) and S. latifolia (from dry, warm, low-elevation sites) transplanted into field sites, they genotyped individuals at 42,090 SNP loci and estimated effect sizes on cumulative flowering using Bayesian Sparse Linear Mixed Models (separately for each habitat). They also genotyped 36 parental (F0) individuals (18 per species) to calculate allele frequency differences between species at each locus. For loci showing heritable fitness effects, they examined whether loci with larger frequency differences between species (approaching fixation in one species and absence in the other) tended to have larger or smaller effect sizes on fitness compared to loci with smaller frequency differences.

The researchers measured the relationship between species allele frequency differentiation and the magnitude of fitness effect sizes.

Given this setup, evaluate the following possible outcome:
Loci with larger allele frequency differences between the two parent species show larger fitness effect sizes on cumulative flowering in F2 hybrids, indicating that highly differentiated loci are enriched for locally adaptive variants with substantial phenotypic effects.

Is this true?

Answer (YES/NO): NO